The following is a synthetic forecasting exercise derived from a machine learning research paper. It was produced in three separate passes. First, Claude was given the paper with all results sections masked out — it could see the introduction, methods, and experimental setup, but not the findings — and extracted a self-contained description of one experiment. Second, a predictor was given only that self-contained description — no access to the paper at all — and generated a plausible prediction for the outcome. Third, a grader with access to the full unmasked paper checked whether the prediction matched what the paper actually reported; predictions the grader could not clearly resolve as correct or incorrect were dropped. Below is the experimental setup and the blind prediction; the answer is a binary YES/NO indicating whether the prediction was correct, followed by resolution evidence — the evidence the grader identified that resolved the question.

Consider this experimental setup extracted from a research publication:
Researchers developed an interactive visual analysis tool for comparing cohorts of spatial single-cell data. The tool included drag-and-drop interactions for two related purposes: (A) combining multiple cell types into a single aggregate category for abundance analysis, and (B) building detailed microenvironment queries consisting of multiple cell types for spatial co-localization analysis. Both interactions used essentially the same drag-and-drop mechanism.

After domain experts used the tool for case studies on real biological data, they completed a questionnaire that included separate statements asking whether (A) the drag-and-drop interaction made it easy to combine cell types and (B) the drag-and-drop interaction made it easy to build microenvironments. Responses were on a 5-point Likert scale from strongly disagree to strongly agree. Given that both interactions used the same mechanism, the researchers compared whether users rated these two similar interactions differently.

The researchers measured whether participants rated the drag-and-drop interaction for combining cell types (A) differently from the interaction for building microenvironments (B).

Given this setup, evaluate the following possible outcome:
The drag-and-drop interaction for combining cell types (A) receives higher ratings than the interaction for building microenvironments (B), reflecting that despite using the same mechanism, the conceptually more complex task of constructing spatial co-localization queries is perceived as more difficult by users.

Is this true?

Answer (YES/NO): YES